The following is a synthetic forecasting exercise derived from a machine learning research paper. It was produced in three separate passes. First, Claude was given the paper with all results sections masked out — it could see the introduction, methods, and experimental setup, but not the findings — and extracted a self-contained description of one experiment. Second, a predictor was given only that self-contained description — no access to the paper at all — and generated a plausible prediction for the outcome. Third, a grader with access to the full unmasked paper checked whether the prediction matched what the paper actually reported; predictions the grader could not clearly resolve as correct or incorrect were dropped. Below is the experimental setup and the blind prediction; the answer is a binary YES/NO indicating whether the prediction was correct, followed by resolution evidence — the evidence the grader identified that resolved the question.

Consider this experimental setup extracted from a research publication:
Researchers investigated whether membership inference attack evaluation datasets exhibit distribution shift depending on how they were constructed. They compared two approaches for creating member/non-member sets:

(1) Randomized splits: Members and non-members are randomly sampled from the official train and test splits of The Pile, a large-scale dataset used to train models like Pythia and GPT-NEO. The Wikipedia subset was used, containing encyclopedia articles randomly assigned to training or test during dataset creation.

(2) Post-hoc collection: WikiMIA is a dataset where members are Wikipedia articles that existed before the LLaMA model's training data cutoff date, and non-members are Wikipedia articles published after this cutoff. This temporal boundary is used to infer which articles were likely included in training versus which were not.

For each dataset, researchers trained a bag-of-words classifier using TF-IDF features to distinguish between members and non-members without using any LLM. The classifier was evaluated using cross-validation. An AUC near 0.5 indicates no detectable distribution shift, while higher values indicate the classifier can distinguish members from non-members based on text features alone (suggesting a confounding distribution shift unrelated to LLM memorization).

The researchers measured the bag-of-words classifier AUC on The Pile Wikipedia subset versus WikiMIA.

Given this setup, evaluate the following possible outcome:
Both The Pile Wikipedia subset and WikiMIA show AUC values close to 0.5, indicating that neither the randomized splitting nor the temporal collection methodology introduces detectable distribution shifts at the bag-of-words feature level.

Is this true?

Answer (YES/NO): NO